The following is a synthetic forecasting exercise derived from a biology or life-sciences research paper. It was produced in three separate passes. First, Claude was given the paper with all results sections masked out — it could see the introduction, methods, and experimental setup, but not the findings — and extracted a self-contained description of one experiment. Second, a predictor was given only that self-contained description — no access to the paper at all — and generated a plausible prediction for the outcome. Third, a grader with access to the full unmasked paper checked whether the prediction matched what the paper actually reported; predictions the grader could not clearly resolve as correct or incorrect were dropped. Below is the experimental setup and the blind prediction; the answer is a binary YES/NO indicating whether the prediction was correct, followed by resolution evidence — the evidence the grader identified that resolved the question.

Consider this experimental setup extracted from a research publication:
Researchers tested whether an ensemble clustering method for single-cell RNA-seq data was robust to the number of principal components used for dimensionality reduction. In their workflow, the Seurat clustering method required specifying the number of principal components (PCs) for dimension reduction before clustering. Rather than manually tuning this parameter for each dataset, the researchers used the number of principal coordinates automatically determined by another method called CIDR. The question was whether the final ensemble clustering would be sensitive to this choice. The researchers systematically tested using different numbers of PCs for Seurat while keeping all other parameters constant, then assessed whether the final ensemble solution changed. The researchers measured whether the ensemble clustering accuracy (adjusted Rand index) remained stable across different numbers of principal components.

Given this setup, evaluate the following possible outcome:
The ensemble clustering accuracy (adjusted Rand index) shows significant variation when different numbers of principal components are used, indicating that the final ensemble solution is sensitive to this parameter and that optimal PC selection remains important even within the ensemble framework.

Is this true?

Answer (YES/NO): NO